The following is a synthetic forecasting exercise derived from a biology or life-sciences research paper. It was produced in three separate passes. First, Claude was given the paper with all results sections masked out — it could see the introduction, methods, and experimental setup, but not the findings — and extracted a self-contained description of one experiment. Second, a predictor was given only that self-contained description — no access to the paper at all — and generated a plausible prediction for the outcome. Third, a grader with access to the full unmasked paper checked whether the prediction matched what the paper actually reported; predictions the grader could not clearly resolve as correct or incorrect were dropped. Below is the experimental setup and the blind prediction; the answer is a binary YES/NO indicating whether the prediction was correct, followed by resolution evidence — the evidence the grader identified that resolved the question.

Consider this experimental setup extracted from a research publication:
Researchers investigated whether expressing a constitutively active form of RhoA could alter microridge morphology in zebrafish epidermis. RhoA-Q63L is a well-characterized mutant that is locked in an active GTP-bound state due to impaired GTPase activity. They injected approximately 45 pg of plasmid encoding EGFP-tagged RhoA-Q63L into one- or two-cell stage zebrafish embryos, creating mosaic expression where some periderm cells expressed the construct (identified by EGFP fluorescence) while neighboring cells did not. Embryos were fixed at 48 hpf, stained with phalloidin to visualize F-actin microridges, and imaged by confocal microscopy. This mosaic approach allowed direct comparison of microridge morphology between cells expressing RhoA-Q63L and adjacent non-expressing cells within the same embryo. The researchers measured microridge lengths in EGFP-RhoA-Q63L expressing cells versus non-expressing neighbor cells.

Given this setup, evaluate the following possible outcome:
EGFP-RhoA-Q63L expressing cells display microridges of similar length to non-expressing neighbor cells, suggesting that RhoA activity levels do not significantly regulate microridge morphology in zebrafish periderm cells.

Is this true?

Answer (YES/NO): NO